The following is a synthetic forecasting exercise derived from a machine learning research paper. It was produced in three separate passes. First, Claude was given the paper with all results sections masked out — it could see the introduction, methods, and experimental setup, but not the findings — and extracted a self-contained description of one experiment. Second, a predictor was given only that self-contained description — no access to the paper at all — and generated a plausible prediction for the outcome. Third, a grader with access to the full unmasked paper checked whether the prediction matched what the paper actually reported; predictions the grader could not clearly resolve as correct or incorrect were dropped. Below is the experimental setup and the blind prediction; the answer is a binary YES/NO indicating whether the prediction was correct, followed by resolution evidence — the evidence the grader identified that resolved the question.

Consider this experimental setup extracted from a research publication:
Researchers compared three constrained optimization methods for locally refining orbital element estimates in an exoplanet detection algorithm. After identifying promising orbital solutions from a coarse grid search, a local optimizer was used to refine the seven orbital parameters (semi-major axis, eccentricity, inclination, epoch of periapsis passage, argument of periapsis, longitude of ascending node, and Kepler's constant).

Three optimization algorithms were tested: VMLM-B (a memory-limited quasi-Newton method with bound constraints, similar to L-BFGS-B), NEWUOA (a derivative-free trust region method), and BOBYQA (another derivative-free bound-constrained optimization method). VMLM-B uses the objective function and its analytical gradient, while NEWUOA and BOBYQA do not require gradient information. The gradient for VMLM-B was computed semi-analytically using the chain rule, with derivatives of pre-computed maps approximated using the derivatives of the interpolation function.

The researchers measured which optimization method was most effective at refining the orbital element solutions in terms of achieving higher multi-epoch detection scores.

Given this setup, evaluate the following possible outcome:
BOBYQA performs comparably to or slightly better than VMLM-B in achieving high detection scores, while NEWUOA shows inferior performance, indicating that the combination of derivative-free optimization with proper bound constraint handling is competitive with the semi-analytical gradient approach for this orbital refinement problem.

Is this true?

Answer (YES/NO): NO